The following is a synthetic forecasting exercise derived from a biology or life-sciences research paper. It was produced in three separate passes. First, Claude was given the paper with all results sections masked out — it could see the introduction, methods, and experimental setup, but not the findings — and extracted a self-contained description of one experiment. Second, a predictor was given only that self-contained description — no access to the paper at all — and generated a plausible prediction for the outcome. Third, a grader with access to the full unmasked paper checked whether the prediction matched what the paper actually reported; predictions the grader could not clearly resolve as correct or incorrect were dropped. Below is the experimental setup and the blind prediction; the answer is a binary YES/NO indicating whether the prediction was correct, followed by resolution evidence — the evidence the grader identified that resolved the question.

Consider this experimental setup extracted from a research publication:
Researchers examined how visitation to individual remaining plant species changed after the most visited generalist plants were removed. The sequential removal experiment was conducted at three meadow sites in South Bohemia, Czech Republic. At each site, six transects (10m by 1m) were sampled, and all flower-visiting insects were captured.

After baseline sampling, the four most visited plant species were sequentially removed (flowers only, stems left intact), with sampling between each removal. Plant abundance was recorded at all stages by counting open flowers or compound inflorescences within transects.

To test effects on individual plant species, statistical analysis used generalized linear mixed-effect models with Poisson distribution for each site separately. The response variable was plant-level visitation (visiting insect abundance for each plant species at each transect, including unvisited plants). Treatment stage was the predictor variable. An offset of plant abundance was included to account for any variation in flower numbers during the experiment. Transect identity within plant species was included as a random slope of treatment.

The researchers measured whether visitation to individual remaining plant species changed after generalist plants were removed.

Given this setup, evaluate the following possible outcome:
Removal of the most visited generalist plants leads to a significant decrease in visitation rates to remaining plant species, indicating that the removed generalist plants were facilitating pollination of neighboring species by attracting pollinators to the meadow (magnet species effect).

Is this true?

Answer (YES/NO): YES